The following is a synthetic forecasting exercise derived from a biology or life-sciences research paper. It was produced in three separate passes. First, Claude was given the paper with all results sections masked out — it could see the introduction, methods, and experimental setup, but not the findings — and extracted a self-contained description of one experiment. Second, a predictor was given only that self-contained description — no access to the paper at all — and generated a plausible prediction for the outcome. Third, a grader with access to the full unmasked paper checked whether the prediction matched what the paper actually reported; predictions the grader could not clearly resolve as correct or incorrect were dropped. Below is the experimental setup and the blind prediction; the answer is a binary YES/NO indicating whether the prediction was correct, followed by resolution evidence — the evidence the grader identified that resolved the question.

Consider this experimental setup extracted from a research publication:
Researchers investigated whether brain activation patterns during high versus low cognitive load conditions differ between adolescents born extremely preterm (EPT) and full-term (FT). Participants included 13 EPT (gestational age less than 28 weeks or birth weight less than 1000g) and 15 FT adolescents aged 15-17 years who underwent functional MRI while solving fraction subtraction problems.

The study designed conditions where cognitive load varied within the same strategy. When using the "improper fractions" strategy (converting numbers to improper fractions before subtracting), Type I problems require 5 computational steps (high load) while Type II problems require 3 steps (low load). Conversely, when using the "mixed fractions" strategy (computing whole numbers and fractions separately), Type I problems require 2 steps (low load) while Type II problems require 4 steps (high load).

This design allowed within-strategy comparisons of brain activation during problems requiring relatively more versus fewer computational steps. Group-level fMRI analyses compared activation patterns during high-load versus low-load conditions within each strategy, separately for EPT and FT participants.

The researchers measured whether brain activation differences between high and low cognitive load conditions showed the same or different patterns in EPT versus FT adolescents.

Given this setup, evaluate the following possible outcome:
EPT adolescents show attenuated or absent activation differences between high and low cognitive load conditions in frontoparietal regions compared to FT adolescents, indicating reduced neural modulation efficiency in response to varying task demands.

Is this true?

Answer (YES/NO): NO